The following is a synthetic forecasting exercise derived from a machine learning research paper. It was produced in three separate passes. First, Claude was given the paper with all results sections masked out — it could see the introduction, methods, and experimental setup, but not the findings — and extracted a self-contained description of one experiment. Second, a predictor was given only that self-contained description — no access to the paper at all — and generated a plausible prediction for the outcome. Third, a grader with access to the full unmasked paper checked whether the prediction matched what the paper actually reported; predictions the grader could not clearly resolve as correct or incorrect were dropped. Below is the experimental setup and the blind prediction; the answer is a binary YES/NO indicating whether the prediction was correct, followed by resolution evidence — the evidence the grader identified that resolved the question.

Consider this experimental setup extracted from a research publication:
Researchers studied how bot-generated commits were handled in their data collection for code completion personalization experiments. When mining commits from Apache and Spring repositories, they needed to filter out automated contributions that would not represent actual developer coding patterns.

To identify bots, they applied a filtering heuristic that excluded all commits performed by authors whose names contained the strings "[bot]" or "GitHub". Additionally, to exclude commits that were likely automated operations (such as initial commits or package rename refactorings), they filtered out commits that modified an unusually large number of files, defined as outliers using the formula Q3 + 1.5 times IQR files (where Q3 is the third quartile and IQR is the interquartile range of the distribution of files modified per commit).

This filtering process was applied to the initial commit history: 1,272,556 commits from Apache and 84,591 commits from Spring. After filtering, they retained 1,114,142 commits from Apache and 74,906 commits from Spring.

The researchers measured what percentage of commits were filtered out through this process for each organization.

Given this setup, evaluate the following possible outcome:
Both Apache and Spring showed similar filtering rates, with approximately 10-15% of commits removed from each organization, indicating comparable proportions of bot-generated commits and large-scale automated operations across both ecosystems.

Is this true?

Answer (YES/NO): YES